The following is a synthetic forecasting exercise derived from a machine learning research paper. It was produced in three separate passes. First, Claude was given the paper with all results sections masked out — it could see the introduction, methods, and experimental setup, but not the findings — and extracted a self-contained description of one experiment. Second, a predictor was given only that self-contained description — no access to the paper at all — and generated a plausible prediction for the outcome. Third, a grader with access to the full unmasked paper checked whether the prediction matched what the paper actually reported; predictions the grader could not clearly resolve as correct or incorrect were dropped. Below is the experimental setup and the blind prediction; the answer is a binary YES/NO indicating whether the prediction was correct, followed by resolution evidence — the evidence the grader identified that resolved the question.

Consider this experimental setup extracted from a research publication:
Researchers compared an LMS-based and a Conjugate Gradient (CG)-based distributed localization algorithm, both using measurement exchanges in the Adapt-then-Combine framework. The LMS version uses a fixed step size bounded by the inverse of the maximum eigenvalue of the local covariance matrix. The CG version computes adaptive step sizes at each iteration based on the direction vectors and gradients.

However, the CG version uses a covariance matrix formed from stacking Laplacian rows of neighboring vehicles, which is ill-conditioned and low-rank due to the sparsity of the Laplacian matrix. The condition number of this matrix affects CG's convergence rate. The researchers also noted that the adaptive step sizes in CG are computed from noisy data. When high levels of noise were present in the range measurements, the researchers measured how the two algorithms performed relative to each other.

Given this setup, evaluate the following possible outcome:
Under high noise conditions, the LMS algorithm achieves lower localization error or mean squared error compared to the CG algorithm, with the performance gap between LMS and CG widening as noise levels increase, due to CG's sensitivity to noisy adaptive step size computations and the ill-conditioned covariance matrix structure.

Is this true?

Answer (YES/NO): YES